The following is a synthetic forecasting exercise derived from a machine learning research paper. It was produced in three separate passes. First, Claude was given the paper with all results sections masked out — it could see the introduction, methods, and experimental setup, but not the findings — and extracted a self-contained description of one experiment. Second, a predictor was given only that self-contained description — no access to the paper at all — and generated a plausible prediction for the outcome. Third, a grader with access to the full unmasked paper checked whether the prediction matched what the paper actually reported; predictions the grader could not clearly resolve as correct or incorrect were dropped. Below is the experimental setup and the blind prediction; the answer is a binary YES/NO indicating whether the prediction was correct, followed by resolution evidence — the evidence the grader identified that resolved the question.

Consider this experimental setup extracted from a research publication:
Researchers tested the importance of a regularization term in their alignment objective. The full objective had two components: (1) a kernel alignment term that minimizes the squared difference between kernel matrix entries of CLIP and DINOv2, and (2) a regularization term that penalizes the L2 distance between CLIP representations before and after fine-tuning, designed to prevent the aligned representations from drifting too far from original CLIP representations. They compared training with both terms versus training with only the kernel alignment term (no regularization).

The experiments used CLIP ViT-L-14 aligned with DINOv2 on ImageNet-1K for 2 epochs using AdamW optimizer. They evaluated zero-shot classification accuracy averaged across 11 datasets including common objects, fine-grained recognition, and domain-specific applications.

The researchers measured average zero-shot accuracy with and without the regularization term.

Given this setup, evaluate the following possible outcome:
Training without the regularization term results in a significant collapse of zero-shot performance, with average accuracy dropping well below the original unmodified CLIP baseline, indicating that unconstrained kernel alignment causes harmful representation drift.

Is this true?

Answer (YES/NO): YES